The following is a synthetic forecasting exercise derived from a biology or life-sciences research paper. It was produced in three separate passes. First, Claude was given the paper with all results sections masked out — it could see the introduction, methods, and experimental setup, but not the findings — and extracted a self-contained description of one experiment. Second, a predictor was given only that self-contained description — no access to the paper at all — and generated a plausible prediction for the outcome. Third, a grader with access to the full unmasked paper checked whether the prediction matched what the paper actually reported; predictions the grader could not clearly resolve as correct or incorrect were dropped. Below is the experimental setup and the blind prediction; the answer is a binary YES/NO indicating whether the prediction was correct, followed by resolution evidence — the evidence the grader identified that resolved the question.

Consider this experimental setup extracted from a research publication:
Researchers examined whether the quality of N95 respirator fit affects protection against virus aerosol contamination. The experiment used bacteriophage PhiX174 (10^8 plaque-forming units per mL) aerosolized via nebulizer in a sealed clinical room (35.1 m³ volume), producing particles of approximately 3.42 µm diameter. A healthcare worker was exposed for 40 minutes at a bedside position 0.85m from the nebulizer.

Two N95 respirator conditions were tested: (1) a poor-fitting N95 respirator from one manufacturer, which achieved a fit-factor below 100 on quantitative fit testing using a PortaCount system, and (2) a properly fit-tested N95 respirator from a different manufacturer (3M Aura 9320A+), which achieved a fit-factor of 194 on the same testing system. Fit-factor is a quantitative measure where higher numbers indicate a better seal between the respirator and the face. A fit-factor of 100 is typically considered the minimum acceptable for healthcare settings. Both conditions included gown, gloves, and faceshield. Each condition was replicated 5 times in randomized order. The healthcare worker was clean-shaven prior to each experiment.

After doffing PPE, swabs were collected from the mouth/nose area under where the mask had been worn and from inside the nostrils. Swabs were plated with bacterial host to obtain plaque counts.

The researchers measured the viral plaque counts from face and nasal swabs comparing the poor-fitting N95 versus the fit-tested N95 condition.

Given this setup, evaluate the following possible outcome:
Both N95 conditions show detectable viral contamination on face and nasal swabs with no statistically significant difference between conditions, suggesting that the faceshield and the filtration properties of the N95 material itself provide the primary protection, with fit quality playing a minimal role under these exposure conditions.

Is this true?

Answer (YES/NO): NO